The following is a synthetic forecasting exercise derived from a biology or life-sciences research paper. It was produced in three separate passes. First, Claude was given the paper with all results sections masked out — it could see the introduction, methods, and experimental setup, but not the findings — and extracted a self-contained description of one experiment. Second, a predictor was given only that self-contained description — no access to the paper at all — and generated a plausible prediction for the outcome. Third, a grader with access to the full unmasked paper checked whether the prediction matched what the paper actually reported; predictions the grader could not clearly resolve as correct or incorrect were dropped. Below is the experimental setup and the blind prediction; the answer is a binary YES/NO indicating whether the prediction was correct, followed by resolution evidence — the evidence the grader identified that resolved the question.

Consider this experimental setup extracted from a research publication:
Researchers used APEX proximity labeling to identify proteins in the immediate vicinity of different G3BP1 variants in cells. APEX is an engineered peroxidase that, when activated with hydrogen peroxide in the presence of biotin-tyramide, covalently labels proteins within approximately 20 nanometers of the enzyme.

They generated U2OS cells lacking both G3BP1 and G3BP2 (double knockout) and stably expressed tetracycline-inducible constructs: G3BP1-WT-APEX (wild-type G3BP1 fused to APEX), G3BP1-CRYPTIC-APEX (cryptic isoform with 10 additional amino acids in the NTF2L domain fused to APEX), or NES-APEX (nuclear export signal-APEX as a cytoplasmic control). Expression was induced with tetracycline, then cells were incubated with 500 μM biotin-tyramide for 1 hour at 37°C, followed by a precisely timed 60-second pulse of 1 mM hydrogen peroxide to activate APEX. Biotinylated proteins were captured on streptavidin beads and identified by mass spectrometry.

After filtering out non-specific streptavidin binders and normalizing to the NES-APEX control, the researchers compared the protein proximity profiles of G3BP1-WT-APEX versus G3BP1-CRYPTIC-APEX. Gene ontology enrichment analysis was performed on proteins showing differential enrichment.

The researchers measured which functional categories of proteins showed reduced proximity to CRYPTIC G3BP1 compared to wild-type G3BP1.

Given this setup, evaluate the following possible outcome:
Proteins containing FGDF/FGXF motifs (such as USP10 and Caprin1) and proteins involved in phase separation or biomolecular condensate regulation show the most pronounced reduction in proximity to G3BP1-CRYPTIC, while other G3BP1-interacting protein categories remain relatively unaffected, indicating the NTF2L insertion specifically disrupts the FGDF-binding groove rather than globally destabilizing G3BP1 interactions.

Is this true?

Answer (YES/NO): NO